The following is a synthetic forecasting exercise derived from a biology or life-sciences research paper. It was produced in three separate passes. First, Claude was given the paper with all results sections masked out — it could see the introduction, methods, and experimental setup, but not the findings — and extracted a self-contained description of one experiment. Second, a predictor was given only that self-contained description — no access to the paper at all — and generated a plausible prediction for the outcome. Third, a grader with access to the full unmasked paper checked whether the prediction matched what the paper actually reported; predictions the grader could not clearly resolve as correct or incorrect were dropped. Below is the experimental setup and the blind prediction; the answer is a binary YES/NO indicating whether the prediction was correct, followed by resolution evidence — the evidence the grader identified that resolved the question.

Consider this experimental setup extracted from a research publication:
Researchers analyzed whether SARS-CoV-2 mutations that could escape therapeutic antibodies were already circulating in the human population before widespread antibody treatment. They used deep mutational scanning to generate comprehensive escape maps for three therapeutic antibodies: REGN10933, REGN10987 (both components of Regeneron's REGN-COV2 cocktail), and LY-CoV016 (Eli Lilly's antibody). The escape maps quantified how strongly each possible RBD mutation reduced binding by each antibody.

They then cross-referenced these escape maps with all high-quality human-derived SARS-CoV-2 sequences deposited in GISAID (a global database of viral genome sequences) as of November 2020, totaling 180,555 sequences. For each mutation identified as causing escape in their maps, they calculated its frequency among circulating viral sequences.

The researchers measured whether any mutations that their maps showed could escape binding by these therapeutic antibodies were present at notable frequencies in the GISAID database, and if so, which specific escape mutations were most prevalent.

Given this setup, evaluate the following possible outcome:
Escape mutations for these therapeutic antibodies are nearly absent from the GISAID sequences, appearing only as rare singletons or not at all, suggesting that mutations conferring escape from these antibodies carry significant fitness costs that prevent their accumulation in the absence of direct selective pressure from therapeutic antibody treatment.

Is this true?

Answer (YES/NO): NO